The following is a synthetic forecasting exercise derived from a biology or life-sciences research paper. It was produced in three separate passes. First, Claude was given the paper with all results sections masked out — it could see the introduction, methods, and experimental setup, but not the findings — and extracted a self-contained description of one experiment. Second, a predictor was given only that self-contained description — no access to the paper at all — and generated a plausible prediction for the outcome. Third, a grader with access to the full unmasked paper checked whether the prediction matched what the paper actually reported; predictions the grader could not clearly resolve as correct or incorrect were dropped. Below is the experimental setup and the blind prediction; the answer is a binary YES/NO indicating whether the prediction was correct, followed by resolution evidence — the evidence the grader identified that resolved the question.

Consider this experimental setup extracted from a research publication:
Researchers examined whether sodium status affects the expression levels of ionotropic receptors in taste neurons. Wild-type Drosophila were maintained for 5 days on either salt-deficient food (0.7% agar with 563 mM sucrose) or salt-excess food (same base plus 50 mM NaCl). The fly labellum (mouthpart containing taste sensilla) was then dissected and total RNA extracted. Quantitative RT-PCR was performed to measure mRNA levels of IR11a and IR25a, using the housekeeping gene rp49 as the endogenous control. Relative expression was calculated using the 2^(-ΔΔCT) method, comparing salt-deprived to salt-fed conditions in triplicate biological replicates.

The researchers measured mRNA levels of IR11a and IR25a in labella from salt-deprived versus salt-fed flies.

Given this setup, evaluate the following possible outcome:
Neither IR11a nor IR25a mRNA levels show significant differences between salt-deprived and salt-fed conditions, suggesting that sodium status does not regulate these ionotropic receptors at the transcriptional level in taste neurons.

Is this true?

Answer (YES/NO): YES